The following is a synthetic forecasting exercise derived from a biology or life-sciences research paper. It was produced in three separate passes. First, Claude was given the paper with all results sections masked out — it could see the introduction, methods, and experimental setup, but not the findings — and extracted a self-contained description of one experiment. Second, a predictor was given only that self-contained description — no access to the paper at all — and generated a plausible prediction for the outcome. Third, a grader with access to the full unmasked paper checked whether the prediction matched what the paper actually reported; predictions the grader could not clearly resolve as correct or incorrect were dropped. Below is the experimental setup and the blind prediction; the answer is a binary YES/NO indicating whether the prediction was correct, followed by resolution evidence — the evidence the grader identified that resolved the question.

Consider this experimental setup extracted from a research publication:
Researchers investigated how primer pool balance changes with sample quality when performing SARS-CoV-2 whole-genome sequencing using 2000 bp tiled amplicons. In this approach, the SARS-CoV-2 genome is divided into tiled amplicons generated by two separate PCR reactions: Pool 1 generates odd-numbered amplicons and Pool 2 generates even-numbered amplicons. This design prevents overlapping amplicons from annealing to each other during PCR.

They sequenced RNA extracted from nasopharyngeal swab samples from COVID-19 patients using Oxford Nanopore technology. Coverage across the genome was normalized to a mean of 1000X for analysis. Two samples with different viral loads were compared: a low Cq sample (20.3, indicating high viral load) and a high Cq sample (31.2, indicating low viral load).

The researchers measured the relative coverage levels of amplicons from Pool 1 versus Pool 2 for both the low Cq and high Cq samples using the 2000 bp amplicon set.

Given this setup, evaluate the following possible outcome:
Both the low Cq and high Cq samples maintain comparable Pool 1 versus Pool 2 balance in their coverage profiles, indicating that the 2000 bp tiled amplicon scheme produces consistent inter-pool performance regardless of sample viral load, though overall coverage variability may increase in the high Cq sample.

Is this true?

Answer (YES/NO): NO